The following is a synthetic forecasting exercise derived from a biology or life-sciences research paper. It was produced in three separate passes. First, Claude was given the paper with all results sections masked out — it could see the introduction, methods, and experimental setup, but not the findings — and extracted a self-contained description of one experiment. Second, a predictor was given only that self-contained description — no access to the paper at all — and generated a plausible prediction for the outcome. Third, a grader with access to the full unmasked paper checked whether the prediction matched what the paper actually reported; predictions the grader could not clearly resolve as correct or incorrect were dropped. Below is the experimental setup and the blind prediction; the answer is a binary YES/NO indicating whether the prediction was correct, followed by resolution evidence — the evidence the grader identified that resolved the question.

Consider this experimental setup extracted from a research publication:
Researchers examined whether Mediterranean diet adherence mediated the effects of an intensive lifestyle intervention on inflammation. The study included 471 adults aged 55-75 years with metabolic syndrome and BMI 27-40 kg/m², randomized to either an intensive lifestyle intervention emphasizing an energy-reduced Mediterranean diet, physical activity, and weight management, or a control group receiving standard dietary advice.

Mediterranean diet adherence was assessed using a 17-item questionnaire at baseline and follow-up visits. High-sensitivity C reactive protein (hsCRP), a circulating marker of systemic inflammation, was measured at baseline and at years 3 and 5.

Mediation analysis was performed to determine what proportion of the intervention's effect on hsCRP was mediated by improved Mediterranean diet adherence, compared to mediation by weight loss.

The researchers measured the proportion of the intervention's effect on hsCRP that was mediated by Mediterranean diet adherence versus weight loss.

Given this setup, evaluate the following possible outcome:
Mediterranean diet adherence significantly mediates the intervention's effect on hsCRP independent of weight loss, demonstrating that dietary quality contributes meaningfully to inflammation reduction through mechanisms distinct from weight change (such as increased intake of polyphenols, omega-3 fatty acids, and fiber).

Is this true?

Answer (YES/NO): NO